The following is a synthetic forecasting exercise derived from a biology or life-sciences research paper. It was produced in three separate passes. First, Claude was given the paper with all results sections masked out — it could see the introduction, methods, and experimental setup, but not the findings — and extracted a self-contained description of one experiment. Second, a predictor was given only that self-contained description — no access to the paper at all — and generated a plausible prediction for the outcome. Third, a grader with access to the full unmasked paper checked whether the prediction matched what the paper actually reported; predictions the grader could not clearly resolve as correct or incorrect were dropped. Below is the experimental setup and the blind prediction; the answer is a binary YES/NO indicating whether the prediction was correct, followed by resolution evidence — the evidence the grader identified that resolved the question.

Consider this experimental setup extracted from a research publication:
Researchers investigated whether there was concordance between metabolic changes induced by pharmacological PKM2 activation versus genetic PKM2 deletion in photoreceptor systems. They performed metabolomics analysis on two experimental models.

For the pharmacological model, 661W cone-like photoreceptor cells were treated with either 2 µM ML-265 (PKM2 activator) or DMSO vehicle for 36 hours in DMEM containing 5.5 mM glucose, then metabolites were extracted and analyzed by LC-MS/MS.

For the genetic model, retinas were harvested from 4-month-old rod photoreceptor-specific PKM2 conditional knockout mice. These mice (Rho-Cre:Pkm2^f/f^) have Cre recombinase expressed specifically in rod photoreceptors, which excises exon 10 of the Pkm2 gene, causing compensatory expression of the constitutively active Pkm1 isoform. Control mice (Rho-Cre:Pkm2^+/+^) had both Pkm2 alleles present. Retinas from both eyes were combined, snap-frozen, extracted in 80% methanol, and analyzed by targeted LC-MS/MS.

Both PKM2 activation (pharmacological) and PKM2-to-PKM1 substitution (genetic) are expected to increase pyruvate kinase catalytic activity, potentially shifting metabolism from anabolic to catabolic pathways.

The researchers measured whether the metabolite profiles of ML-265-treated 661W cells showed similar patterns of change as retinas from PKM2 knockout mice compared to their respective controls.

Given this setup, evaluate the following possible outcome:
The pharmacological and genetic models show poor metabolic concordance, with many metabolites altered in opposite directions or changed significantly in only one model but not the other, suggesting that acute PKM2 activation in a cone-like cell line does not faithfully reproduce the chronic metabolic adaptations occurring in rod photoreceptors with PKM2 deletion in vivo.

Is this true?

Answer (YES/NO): YES